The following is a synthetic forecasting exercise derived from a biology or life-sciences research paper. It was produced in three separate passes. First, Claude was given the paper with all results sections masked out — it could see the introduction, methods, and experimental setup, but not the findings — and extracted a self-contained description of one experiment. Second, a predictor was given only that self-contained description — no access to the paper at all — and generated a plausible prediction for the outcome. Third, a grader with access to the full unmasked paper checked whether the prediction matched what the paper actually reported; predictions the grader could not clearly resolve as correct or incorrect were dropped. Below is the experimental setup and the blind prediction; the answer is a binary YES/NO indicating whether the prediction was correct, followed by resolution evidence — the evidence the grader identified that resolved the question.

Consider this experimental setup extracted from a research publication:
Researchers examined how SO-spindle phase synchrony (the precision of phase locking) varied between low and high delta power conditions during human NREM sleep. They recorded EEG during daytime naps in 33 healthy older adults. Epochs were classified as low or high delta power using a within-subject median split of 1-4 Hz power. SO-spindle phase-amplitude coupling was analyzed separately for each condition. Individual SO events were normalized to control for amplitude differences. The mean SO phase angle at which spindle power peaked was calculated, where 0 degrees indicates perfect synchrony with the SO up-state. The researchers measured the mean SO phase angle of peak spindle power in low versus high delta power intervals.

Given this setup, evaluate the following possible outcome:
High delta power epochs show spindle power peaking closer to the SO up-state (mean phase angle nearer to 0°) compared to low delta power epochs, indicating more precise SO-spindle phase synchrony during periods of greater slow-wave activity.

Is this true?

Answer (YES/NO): NO